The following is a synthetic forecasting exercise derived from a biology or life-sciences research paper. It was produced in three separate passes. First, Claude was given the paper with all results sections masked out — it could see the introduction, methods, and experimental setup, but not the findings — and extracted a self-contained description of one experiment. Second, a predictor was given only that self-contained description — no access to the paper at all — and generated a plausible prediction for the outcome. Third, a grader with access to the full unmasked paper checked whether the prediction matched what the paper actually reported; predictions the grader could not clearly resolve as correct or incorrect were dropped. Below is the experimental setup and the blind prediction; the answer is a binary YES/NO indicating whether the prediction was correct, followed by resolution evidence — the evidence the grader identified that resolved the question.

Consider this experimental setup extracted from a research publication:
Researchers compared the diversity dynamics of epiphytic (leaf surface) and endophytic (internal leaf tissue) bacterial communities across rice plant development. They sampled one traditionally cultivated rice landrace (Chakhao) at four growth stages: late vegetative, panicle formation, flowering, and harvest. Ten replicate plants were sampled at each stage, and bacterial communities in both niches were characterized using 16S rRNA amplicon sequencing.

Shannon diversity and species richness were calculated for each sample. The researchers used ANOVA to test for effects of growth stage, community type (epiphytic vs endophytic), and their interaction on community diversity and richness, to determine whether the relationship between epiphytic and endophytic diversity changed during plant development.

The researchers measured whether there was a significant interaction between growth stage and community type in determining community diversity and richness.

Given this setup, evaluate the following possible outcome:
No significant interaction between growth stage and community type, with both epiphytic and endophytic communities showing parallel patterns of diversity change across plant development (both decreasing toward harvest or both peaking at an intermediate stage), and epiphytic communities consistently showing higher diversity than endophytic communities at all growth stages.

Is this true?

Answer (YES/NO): NO